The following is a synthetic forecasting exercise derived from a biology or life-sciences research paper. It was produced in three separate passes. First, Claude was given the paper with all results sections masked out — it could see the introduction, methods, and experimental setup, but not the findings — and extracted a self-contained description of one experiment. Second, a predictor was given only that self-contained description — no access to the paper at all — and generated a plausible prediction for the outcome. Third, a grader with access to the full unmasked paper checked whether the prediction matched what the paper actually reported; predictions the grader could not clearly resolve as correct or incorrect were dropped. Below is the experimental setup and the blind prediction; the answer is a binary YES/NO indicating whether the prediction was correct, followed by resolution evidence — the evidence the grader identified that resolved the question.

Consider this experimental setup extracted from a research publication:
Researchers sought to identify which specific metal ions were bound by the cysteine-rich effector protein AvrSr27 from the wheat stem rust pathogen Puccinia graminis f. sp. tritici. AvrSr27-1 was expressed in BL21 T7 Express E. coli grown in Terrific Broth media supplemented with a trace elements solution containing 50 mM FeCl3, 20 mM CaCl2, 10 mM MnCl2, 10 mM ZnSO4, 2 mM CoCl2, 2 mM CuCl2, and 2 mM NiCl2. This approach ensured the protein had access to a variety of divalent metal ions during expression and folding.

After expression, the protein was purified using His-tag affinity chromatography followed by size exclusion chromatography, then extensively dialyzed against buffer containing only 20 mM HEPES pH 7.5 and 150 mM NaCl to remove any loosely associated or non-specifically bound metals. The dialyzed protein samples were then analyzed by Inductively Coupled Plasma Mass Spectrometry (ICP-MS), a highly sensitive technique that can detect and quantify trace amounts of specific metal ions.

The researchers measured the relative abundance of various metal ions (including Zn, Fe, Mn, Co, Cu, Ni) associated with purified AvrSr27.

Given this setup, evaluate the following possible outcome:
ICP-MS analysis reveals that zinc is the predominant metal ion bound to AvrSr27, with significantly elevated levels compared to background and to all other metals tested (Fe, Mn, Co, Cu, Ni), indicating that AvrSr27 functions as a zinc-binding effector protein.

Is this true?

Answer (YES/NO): YES